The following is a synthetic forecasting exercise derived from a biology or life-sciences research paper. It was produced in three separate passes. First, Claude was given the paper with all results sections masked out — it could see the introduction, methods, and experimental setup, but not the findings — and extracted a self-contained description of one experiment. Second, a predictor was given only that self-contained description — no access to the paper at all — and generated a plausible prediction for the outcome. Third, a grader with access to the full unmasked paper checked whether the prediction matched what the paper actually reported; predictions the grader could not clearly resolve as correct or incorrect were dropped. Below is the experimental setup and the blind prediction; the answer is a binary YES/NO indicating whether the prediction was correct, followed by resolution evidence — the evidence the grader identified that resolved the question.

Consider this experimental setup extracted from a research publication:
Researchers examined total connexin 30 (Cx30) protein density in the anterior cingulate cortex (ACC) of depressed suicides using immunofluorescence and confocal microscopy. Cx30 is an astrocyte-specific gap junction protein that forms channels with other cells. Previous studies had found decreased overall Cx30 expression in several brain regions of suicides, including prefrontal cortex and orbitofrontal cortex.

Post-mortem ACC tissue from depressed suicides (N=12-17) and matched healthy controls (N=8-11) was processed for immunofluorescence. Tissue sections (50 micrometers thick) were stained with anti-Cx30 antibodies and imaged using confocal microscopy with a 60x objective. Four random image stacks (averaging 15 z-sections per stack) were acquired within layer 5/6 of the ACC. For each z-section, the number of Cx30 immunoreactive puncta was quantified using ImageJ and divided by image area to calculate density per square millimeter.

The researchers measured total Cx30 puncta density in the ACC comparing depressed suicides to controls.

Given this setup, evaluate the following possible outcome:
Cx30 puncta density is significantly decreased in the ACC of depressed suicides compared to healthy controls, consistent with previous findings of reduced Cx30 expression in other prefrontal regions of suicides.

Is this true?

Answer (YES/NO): NO